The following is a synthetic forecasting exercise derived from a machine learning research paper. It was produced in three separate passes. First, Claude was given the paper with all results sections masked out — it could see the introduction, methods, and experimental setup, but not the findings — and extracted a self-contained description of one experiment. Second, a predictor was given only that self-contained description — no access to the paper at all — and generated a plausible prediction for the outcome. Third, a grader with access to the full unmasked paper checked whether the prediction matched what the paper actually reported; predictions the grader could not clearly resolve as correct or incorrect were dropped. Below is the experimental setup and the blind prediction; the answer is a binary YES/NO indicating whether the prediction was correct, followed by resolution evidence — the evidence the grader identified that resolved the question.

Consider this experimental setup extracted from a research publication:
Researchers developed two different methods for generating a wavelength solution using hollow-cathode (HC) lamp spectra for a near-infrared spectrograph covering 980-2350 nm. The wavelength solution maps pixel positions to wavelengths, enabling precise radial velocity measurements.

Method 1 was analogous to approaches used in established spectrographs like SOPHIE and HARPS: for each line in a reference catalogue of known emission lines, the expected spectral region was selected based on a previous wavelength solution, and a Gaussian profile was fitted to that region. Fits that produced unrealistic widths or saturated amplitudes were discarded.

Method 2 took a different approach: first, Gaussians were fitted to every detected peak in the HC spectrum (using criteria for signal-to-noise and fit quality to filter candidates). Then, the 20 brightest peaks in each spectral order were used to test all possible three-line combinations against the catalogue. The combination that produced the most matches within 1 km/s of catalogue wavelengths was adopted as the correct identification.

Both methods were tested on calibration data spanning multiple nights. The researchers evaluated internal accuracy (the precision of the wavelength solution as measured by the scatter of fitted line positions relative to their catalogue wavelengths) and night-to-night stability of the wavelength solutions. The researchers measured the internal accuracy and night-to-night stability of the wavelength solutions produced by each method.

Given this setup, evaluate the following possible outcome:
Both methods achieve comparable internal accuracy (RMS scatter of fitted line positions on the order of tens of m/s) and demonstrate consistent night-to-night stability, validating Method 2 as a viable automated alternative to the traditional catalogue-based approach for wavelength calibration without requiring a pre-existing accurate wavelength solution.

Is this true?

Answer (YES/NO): NO